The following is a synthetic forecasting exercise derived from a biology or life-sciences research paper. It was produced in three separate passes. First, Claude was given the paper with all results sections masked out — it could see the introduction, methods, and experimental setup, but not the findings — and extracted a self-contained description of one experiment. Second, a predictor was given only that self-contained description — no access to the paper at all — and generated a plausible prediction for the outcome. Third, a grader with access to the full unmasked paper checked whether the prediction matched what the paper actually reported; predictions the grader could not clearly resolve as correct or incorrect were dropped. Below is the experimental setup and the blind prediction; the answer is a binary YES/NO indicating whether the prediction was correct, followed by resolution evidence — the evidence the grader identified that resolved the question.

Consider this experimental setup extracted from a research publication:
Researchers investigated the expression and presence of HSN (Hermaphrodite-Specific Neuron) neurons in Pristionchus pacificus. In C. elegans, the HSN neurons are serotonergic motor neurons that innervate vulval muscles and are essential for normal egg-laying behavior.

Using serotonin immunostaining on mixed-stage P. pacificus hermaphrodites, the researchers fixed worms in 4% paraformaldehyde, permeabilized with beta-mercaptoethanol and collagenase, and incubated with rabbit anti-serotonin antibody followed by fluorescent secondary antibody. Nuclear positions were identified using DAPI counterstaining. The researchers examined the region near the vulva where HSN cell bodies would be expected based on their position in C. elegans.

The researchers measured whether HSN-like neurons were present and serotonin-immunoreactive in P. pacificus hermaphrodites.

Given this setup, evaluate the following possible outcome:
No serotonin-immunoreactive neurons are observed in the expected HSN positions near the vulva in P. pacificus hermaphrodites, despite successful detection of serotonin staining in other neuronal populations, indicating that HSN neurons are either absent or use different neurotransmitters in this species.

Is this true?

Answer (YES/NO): YES